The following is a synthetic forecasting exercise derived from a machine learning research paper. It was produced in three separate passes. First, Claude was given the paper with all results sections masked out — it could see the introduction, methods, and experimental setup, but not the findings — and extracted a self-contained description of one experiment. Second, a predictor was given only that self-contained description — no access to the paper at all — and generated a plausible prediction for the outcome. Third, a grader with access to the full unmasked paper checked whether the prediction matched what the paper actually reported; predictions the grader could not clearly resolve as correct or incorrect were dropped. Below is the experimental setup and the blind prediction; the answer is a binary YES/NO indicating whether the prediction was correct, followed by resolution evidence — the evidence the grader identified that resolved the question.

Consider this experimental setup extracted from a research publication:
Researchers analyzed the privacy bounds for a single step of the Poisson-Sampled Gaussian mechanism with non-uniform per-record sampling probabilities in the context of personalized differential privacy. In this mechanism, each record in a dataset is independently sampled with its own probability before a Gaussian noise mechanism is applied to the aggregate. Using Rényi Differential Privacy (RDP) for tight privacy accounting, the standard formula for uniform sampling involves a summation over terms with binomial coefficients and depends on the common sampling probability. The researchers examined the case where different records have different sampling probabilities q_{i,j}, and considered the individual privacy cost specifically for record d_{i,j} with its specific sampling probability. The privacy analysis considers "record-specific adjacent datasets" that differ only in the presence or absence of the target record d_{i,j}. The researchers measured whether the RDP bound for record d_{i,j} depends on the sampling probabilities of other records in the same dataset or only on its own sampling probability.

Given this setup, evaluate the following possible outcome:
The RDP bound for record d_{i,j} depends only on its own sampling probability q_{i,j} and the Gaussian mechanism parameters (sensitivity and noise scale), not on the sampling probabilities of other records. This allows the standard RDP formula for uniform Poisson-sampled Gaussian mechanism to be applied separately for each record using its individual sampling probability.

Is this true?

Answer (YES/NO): YES